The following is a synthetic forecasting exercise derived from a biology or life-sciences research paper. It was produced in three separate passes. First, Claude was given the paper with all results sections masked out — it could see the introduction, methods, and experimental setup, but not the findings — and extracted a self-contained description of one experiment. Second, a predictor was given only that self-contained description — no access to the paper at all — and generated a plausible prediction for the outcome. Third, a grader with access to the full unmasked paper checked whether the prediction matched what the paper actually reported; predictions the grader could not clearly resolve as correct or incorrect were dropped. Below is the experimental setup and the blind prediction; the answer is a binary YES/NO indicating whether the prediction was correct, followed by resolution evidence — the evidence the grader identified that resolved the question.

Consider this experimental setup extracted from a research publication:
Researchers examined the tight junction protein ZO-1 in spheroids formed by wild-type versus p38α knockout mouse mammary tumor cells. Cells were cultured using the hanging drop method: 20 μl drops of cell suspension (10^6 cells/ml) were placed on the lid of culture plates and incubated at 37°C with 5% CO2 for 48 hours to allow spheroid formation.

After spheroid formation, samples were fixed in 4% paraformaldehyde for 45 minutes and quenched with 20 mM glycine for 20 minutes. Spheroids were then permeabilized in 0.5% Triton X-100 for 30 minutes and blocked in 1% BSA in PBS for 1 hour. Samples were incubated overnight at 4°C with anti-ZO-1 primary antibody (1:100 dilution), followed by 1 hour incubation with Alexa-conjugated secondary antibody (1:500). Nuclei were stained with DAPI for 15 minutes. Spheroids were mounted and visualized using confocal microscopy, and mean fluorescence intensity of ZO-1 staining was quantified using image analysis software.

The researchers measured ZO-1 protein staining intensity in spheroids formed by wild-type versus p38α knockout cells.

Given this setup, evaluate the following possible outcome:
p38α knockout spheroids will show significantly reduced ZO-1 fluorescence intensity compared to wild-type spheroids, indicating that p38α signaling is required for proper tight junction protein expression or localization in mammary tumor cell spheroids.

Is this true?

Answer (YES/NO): YES